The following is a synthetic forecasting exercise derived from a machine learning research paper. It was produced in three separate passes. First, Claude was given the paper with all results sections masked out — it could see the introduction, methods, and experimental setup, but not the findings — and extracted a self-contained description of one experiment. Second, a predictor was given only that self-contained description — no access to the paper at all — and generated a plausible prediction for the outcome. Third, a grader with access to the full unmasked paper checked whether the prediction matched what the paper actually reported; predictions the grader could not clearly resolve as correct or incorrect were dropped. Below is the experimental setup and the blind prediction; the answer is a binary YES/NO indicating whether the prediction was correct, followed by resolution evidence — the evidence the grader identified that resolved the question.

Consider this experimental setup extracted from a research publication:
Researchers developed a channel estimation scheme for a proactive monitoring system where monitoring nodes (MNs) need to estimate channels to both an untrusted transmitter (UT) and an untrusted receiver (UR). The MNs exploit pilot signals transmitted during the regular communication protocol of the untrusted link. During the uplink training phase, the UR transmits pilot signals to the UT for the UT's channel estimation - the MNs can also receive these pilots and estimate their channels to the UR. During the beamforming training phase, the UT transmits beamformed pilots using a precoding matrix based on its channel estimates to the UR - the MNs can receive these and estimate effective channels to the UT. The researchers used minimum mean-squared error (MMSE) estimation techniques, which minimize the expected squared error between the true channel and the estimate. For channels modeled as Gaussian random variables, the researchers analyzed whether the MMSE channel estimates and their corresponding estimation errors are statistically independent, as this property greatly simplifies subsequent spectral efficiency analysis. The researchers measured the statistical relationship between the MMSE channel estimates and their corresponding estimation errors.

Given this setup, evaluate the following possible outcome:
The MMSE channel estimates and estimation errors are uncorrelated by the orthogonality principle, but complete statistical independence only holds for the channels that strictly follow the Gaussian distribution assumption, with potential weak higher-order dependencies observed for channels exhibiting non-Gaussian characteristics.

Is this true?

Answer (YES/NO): NO